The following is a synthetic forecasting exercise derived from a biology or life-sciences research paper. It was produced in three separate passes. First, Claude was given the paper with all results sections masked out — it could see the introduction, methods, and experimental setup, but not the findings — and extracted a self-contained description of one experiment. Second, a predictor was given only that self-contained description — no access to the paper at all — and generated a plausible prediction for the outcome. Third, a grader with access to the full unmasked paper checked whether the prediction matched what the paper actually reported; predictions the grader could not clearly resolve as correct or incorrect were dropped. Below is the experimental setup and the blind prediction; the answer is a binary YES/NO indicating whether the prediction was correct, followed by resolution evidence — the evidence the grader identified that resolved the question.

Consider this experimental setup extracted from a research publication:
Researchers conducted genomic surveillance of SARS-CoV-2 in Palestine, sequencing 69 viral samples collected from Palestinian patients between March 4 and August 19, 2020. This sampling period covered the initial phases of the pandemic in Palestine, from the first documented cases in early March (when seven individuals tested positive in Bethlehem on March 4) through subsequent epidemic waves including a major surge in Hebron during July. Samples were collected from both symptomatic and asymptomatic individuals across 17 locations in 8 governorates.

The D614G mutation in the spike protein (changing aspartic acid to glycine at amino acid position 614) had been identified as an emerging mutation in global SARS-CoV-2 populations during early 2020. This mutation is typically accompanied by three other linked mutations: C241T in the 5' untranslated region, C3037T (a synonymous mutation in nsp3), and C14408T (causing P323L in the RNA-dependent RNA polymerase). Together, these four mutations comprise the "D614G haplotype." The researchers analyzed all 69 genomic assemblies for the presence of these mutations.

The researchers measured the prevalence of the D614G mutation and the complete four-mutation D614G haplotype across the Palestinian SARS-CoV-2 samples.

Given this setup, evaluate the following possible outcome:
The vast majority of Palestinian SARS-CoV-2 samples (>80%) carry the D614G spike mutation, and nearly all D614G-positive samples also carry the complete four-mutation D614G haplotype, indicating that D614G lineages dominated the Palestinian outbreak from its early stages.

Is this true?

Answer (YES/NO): YES